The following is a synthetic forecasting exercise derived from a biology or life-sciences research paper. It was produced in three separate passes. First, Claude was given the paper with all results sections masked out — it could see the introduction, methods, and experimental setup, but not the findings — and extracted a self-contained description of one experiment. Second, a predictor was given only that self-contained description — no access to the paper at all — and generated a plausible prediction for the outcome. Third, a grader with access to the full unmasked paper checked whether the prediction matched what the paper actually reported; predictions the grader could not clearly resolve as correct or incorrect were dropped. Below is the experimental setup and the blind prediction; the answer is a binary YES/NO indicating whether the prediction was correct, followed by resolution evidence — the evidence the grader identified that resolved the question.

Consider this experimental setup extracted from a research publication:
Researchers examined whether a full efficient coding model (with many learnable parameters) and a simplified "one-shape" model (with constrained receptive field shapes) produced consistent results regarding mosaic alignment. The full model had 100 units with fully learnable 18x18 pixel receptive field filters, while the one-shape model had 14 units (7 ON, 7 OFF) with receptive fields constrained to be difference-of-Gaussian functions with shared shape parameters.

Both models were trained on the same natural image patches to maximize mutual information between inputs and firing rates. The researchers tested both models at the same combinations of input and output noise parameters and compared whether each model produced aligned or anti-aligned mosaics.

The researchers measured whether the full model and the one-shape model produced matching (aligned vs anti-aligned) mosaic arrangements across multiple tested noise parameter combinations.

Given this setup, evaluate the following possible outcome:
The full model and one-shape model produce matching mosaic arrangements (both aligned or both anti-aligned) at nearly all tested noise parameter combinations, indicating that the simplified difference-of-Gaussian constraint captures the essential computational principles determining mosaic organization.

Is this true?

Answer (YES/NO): YES